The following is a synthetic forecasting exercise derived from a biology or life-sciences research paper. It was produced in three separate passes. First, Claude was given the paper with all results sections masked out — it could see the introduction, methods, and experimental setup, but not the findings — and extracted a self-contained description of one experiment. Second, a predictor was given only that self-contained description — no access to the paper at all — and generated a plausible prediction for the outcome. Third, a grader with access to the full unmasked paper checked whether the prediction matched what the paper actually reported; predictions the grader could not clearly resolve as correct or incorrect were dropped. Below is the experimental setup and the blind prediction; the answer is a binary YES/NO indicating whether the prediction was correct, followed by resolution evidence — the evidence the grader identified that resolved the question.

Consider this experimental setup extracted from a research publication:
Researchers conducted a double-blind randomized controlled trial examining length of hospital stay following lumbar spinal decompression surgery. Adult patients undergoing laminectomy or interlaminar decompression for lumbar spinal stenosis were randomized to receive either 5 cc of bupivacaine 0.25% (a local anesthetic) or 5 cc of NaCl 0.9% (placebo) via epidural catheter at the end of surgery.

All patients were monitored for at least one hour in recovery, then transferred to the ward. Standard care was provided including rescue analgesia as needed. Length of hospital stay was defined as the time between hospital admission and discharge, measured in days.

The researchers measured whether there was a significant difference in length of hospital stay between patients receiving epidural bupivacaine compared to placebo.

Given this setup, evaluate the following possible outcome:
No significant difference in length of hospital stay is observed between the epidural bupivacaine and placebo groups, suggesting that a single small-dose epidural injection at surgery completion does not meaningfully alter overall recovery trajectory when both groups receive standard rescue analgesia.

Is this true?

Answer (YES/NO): YES